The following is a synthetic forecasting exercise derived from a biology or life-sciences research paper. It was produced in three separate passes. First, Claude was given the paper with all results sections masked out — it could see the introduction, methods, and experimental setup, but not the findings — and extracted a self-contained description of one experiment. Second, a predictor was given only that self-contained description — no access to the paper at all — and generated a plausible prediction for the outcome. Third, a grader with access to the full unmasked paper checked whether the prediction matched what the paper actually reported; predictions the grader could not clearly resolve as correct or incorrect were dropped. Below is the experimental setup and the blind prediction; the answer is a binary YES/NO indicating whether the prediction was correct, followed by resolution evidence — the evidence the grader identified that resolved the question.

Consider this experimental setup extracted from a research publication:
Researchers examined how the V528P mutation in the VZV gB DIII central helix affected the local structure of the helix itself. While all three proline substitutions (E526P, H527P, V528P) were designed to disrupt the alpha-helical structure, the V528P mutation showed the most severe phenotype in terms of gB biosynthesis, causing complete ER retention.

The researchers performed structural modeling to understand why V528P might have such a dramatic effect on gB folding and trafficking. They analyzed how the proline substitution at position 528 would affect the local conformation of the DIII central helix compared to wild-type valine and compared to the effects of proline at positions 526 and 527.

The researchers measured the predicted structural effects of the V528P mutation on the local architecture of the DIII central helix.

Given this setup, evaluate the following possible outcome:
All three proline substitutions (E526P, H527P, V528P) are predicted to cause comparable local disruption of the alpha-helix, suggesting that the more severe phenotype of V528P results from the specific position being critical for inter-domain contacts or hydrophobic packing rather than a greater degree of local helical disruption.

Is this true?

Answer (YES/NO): NO